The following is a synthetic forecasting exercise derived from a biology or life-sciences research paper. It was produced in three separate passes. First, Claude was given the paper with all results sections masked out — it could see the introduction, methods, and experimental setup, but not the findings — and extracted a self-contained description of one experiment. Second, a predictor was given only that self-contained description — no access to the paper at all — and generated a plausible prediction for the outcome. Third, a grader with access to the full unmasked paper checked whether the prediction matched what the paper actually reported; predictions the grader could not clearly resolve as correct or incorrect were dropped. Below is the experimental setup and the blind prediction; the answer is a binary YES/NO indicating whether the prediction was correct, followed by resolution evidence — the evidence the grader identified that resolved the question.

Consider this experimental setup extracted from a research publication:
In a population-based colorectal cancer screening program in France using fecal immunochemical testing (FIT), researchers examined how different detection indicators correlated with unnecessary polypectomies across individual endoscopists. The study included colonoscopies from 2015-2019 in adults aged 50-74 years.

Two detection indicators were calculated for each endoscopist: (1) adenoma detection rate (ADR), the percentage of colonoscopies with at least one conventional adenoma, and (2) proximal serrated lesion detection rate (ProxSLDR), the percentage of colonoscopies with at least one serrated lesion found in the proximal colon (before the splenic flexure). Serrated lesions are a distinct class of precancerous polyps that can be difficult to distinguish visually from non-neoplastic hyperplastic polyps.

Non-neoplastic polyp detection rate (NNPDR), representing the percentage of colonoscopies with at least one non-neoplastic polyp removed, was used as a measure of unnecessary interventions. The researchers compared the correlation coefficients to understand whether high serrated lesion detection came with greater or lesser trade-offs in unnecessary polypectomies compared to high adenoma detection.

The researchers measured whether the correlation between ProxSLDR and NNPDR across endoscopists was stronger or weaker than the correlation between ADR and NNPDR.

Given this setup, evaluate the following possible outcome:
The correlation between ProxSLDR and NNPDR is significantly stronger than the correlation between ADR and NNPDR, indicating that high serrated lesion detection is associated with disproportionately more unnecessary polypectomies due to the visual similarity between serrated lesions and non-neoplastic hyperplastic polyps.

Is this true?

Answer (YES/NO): YES